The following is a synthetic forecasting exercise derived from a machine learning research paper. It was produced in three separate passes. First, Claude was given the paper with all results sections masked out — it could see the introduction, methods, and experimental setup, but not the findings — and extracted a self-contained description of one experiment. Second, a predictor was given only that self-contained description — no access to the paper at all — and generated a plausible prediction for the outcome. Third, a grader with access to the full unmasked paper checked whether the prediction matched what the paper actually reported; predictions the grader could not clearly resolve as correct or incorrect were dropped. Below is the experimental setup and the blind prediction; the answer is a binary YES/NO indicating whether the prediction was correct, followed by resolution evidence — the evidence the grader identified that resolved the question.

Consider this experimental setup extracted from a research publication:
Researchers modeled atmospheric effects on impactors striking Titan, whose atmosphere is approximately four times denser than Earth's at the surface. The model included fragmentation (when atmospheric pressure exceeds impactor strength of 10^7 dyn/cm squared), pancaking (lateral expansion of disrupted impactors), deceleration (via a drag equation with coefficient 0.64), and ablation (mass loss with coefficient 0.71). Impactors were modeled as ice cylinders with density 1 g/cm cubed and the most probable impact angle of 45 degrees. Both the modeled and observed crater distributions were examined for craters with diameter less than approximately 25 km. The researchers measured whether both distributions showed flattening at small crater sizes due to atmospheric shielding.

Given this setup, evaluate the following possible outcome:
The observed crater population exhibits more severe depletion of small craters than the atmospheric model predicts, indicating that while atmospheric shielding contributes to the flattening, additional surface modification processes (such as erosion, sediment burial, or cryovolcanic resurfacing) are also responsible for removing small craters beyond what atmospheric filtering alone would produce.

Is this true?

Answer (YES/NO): YES